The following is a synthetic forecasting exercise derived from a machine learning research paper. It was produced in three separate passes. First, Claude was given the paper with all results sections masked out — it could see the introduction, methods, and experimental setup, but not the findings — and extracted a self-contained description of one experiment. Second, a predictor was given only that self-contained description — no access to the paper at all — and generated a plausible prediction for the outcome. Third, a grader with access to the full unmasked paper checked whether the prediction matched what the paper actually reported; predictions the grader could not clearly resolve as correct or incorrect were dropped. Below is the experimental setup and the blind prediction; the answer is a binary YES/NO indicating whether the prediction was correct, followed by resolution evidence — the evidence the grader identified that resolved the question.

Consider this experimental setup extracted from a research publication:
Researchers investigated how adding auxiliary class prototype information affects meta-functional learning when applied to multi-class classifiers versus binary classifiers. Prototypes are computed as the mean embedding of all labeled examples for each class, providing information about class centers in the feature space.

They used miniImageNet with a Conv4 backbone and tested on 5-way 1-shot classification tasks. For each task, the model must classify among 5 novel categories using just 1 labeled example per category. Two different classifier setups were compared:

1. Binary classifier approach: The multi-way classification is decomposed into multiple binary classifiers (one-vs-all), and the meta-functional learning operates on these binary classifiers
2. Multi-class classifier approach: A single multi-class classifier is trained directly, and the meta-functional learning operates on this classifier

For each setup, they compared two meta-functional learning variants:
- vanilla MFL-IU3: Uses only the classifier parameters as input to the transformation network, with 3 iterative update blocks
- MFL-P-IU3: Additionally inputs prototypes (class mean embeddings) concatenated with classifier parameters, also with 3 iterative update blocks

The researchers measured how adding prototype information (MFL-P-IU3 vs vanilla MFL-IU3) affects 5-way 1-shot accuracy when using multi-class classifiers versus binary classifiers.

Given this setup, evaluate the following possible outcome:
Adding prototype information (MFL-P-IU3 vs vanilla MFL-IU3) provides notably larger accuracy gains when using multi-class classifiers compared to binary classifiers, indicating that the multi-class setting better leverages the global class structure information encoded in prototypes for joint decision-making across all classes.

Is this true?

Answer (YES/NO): NO